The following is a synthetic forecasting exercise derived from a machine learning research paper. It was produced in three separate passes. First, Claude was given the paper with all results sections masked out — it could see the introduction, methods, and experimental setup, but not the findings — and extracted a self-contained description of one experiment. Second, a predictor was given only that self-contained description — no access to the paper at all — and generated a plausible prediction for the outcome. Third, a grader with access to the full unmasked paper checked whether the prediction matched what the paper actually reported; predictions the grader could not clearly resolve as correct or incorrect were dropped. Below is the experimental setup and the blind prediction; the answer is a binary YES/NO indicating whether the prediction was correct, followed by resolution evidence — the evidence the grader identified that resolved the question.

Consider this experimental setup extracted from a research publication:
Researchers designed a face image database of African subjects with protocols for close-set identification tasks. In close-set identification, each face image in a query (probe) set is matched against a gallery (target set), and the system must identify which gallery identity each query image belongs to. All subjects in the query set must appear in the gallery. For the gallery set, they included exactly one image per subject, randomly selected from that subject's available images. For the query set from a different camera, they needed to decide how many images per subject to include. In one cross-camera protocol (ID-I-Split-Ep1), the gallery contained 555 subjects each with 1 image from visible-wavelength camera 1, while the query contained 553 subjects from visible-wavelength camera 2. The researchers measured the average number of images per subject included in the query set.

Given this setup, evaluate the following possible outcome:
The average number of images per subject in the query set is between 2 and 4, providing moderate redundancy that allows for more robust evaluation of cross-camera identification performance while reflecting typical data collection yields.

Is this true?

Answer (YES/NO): YES